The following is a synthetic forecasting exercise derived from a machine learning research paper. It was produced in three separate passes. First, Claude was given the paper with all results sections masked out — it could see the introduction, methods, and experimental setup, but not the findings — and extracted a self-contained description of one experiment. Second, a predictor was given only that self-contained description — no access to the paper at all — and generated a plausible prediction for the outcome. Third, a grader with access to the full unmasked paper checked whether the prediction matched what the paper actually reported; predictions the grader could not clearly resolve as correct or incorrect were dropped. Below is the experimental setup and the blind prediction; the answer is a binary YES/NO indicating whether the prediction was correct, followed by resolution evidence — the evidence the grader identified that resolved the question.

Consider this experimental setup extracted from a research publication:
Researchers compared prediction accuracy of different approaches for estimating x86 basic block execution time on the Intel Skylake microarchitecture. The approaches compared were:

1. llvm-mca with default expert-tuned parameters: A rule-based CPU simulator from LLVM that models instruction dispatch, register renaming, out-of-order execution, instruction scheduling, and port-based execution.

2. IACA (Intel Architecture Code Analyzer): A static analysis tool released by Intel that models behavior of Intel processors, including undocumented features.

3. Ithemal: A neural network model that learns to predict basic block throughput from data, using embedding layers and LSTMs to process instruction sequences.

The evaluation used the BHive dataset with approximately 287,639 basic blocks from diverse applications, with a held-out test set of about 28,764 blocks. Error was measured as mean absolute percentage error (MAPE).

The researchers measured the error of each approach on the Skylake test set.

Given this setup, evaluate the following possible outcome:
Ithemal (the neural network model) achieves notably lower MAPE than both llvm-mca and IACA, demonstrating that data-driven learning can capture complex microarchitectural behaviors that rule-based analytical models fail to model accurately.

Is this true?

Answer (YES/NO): YES